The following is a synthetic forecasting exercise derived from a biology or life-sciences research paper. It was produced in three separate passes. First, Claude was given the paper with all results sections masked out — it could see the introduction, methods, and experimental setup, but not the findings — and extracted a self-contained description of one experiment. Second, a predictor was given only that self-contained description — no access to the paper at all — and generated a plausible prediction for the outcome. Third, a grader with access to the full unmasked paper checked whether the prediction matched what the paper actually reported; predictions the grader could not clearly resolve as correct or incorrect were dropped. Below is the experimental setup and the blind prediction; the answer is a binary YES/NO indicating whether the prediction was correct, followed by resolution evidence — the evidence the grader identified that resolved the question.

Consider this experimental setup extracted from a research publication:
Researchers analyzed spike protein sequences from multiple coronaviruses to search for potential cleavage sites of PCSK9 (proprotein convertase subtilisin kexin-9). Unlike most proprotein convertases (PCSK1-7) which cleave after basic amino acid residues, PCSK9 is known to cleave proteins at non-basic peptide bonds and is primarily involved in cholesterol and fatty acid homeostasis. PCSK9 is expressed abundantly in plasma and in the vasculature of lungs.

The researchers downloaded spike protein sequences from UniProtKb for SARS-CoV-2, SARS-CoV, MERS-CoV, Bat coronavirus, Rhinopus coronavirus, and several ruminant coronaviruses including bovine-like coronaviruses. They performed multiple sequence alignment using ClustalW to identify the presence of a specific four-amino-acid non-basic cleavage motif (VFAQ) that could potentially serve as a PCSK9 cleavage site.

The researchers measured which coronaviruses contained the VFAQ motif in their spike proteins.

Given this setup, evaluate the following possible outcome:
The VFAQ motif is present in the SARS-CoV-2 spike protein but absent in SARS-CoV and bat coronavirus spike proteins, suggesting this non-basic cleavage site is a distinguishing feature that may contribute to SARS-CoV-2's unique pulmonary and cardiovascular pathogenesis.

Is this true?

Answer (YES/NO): NO